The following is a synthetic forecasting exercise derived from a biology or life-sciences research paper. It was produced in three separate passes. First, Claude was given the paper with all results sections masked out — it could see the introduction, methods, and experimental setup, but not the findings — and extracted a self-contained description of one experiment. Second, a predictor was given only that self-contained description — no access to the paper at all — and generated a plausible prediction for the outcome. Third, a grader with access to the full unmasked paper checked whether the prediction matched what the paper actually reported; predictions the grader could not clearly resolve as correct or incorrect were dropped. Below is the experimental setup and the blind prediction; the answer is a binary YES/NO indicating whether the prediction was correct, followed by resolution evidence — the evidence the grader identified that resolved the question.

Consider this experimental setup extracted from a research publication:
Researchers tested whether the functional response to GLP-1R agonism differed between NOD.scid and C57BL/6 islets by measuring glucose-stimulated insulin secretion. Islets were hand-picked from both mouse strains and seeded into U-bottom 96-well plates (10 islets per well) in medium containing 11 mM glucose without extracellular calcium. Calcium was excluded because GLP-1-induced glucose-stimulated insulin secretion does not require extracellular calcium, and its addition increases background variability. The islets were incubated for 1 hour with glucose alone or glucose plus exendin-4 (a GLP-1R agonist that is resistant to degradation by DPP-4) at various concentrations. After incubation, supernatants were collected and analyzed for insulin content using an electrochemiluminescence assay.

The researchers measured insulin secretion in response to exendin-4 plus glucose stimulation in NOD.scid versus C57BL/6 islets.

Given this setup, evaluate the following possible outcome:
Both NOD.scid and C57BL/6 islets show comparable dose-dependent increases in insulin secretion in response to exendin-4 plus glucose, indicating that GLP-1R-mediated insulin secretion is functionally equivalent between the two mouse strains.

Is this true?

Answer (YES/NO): NO